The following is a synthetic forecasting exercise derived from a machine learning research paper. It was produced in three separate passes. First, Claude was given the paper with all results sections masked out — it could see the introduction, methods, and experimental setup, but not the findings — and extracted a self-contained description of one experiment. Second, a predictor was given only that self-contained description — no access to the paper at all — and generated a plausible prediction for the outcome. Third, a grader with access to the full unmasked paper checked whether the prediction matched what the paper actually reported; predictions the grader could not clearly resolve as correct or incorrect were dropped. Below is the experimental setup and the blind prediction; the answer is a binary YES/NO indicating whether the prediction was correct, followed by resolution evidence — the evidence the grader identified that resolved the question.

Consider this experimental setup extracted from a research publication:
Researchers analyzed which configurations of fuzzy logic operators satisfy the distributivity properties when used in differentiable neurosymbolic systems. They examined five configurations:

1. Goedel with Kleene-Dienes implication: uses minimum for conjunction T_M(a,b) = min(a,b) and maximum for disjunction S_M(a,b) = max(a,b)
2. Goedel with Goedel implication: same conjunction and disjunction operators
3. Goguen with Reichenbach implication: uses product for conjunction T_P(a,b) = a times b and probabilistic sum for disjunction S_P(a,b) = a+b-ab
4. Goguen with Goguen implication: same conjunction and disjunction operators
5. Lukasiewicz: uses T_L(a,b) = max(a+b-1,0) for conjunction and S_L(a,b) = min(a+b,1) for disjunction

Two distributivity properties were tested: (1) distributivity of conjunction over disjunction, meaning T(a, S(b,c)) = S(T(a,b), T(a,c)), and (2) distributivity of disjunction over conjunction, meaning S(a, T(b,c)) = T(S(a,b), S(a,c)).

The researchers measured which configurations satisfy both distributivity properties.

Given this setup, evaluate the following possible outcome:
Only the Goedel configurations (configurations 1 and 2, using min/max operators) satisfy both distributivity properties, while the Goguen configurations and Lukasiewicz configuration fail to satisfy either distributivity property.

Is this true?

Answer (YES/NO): YES